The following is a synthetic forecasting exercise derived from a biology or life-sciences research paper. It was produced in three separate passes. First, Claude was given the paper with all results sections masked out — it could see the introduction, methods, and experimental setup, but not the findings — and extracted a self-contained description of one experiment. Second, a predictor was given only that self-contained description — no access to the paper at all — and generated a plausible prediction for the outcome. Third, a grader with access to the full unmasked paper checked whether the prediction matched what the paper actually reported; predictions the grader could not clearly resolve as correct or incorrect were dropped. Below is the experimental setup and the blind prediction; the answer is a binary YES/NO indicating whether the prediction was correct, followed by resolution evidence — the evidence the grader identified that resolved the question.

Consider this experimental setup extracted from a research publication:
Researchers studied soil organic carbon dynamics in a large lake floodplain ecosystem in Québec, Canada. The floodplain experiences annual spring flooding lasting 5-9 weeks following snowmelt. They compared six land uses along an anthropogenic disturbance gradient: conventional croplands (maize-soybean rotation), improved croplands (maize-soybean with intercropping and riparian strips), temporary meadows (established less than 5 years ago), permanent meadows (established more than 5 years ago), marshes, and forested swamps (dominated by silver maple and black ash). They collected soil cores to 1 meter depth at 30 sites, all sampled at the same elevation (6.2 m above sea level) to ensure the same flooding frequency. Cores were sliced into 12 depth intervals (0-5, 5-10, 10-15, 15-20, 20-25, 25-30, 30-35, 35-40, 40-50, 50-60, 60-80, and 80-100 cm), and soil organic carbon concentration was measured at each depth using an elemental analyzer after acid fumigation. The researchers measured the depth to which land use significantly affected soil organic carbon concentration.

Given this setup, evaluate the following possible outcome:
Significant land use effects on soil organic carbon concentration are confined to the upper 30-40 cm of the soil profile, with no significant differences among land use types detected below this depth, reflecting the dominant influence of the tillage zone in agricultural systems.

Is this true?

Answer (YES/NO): NO